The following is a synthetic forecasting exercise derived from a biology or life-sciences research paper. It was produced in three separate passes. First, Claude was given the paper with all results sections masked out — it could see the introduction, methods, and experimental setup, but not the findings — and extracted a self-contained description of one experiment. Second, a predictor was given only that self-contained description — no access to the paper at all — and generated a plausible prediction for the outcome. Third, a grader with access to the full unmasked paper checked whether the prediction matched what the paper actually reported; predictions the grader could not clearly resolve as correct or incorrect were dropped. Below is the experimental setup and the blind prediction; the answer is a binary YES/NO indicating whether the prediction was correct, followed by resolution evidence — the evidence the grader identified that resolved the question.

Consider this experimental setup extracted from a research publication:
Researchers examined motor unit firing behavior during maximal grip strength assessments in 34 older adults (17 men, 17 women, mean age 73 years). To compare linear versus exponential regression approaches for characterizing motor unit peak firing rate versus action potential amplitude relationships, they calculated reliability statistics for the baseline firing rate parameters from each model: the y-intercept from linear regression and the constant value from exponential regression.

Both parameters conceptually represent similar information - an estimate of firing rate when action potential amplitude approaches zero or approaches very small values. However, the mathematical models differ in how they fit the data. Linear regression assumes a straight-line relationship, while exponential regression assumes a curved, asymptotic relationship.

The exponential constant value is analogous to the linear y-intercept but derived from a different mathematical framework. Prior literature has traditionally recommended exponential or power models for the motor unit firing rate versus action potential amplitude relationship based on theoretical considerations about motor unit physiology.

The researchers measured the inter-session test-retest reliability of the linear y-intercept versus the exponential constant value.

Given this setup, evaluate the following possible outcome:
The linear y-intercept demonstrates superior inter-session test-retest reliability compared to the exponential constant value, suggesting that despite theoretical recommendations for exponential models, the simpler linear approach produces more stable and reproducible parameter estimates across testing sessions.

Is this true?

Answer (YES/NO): YES